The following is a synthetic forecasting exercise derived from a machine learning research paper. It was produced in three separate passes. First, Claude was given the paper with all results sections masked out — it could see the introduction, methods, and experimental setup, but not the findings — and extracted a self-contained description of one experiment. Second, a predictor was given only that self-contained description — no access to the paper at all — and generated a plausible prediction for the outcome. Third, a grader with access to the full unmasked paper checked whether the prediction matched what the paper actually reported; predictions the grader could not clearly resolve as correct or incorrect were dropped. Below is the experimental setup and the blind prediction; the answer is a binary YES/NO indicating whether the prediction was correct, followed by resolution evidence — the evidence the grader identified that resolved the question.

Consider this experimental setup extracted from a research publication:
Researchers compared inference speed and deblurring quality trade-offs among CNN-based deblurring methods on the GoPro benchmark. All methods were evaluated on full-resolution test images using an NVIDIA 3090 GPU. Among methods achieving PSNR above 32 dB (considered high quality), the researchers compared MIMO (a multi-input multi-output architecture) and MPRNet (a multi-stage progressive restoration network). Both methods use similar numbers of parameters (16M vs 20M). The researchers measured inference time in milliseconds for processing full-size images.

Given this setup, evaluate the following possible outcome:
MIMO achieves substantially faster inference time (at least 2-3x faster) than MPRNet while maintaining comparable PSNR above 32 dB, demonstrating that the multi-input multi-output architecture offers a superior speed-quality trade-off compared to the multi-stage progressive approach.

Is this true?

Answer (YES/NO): YES